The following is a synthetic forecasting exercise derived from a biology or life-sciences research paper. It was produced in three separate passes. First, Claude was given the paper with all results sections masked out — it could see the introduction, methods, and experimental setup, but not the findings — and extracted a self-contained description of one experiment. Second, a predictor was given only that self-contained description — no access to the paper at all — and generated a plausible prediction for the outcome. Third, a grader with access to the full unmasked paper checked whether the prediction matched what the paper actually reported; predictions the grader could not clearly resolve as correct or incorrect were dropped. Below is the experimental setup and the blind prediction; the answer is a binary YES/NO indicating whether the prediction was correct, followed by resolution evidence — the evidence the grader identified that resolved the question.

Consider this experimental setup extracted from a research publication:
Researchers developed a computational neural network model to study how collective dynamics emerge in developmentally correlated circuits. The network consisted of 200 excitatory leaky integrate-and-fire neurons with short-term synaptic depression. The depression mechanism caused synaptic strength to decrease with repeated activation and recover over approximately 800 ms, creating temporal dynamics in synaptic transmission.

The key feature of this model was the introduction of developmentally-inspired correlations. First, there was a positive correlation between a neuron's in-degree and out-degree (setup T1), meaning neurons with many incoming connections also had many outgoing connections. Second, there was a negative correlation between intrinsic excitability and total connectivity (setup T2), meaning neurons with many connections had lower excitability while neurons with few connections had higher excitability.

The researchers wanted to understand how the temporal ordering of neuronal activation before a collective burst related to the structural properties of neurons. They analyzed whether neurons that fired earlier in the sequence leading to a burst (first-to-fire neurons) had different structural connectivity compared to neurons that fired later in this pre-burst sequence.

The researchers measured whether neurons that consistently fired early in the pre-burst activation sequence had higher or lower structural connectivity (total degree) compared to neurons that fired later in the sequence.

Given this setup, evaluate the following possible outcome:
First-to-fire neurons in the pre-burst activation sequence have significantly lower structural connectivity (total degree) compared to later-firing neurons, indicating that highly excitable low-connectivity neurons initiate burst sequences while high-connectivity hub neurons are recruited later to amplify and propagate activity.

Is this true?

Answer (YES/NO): YES